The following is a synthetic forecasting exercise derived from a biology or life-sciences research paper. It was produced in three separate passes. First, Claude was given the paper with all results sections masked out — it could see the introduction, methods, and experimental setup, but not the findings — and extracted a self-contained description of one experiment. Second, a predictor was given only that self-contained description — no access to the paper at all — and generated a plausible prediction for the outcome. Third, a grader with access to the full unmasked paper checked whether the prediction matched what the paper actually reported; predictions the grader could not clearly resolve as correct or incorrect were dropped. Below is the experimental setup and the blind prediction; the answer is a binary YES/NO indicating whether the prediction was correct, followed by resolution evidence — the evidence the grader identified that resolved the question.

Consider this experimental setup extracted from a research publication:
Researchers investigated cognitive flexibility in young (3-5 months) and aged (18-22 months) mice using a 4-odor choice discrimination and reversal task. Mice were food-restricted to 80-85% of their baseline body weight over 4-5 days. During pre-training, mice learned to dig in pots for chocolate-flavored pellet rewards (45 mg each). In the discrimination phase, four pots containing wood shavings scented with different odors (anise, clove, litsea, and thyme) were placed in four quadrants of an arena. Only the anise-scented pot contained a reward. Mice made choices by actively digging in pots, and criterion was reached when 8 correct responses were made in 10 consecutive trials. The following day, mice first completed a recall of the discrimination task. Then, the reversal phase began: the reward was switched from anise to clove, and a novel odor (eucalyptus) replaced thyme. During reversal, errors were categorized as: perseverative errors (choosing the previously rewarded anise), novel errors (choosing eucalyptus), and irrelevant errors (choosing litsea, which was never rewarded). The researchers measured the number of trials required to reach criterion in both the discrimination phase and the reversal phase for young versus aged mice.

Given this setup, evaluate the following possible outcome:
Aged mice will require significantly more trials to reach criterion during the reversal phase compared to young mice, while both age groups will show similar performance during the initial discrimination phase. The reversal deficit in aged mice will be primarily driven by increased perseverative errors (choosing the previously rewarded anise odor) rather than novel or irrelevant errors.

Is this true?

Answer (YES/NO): YES